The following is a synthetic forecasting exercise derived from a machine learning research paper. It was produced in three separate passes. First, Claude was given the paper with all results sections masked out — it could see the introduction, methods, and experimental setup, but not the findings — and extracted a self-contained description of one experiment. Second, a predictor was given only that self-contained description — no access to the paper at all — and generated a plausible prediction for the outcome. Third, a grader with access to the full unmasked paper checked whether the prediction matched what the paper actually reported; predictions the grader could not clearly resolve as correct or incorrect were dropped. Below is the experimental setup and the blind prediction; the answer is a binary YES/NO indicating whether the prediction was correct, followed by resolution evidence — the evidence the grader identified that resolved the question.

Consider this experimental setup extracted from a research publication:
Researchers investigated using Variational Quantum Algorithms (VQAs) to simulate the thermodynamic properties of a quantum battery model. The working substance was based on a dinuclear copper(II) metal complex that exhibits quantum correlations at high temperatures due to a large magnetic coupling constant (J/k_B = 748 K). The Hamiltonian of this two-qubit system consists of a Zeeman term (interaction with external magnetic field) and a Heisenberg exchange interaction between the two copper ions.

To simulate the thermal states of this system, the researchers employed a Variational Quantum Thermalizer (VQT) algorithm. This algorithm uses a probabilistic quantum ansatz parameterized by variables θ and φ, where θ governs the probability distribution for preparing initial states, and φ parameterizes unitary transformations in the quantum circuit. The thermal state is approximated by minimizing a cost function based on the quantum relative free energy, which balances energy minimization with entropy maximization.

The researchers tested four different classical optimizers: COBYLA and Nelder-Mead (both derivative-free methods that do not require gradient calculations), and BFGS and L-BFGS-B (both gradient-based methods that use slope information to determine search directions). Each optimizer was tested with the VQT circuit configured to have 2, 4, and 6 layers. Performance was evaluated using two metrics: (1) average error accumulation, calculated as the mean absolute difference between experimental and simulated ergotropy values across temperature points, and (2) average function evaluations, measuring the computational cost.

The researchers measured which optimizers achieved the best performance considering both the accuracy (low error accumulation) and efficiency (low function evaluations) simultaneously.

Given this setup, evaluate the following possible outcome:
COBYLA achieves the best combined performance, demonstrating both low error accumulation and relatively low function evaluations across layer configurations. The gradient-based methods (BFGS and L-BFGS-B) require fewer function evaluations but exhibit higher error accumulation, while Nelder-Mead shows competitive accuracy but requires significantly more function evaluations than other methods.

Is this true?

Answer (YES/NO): NO